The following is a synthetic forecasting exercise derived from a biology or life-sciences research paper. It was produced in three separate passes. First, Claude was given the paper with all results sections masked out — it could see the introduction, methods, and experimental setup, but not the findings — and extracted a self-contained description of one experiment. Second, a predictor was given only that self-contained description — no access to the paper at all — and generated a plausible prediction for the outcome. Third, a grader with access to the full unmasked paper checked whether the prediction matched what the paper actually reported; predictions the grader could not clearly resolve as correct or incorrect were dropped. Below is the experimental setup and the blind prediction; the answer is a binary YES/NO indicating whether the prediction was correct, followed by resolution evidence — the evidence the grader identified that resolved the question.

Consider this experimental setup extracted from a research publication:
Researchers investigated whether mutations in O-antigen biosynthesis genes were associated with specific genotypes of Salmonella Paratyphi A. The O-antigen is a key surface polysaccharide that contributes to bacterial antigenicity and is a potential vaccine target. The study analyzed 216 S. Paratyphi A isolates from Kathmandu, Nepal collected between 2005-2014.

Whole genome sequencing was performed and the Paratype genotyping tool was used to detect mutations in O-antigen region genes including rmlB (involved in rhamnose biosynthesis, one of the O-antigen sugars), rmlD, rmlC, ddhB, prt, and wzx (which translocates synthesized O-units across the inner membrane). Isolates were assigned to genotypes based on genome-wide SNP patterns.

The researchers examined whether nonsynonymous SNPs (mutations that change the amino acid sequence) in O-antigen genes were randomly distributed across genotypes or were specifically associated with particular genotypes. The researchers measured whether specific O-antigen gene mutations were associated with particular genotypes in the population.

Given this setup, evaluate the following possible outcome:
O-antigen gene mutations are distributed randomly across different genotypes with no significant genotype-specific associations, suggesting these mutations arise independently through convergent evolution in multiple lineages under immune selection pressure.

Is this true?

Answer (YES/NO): NO